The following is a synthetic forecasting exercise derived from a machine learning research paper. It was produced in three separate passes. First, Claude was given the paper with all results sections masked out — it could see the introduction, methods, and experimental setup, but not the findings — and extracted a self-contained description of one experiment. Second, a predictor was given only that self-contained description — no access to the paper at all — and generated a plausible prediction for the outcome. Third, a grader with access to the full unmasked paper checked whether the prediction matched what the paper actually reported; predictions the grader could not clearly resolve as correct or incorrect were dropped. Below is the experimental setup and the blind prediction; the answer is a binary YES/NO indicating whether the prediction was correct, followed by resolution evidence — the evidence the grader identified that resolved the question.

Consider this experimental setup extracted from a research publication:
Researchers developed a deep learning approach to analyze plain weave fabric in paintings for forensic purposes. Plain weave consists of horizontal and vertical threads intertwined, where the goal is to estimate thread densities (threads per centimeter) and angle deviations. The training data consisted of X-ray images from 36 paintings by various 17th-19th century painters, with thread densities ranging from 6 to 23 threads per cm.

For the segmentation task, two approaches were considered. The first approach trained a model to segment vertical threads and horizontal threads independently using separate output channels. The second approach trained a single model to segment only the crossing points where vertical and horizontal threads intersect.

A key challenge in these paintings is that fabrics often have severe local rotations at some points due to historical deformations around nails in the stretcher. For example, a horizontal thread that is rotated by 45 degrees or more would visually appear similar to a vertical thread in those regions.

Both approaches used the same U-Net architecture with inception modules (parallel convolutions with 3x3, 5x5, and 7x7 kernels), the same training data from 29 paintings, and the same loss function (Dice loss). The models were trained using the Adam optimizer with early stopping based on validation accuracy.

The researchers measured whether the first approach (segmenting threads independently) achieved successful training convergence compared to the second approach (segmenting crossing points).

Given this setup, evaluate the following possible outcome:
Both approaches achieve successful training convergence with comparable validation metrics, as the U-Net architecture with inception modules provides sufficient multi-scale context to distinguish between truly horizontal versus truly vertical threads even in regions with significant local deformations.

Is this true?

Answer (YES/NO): NO